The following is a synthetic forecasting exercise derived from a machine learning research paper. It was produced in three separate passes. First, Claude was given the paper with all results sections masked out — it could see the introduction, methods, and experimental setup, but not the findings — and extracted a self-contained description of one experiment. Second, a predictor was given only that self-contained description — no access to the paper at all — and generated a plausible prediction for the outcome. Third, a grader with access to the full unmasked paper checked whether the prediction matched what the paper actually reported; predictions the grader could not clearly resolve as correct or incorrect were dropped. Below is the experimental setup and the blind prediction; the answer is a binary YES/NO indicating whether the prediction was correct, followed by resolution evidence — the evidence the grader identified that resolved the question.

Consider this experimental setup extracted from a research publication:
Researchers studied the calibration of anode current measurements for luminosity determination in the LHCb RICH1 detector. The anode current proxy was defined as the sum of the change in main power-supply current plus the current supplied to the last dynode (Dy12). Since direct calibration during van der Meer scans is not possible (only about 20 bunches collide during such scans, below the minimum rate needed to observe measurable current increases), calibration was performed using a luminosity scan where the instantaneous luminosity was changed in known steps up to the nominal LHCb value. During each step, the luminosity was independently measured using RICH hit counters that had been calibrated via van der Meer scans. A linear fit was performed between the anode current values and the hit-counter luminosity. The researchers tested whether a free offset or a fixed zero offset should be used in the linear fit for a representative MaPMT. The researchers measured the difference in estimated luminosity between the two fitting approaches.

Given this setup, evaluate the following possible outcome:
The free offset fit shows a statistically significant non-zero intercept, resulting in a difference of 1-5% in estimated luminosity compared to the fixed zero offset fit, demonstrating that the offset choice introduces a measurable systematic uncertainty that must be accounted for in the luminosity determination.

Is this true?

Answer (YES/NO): NO